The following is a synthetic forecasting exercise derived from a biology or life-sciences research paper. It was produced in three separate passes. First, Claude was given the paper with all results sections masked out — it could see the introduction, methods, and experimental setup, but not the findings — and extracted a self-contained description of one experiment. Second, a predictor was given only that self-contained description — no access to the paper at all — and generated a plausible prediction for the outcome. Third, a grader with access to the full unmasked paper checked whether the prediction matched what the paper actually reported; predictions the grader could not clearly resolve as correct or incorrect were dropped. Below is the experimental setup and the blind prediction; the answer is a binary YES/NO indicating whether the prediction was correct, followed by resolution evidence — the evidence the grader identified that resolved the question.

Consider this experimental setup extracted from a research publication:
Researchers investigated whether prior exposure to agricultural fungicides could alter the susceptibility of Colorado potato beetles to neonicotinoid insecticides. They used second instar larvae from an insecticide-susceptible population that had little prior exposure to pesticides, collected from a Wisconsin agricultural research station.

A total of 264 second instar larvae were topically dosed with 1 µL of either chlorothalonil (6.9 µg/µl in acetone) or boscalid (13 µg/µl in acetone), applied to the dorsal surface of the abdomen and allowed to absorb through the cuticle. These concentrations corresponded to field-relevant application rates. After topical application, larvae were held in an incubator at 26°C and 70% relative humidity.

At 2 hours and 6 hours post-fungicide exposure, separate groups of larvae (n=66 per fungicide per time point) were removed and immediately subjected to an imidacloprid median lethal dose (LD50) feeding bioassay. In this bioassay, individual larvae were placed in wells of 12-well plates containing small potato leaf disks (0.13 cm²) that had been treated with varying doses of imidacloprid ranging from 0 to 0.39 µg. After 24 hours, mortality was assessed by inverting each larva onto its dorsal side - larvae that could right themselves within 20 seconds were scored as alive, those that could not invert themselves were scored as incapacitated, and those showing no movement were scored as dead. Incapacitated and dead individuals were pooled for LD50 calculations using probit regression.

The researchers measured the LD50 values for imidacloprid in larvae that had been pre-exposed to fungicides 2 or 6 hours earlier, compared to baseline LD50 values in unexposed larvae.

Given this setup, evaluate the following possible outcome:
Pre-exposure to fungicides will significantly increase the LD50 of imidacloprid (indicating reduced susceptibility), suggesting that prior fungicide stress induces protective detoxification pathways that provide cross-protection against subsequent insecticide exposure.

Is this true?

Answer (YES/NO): NO